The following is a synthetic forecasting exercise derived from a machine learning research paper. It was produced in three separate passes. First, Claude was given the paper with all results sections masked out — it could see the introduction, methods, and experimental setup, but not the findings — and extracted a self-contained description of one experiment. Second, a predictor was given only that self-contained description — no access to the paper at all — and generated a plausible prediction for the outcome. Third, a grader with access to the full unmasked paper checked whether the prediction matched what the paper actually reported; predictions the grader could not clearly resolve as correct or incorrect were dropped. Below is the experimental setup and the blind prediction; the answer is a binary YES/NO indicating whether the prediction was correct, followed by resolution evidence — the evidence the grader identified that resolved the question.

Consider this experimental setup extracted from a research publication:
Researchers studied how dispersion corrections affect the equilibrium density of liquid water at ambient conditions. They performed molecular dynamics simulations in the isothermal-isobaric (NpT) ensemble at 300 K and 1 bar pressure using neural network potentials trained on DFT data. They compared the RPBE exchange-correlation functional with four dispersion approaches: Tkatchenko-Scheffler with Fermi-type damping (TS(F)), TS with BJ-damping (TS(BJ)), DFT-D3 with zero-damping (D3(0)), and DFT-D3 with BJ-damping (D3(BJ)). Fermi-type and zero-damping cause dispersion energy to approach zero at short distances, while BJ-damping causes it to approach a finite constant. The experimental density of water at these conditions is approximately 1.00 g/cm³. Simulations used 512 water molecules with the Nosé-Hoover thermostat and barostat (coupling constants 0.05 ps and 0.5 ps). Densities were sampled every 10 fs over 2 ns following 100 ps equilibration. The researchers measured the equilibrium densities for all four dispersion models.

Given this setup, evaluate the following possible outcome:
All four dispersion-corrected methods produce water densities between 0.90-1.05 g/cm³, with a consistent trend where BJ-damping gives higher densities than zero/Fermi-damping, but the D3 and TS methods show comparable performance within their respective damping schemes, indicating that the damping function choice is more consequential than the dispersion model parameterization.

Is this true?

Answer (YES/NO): NO